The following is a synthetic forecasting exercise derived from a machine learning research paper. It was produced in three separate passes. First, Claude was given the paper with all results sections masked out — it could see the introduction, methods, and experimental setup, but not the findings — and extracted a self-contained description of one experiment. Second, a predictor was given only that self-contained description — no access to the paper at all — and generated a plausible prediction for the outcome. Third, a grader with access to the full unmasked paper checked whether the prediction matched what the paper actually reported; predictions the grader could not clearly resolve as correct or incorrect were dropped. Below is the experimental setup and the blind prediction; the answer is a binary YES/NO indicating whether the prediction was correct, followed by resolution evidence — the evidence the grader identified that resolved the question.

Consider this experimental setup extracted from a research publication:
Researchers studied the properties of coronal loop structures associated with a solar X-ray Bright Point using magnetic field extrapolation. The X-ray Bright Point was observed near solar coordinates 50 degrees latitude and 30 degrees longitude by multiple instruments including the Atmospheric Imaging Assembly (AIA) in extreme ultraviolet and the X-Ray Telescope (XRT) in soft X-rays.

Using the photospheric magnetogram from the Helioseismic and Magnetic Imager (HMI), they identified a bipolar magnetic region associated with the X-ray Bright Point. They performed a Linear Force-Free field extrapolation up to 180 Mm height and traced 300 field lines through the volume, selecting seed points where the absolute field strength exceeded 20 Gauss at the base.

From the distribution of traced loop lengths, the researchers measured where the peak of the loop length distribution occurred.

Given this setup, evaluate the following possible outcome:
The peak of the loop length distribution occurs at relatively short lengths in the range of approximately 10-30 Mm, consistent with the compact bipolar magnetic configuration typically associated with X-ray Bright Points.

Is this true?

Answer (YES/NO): NO